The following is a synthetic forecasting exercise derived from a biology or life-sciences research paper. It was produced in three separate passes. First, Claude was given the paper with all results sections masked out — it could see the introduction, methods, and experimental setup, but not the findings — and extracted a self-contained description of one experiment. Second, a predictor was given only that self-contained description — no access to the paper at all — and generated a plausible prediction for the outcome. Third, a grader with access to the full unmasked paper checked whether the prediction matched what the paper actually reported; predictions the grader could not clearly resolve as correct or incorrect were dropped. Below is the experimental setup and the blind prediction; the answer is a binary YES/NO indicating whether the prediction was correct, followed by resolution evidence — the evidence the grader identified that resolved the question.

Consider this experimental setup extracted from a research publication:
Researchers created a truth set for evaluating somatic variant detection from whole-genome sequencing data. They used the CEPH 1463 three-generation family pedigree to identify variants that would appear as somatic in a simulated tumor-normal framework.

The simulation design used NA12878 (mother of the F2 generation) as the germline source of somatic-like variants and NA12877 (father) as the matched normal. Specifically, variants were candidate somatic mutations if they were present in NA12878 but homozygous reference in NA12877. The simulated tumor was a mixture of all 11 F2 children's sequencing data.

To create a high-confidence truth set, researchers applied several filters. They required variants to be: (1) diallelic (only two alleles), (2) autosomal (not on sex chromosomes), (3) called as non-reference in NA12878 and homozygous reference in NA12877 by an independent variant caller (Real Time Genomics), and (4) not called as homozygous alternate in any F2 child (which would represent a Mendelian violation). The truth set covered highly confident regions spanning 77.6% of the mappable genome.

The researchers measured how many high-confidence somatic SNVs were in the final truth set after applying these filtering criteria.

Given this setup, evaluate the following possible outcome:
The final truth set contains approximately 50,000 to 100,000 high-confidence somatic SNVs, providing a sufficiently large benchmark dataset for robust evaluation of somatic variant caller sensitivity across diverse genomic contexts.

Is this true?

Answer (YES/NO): NO